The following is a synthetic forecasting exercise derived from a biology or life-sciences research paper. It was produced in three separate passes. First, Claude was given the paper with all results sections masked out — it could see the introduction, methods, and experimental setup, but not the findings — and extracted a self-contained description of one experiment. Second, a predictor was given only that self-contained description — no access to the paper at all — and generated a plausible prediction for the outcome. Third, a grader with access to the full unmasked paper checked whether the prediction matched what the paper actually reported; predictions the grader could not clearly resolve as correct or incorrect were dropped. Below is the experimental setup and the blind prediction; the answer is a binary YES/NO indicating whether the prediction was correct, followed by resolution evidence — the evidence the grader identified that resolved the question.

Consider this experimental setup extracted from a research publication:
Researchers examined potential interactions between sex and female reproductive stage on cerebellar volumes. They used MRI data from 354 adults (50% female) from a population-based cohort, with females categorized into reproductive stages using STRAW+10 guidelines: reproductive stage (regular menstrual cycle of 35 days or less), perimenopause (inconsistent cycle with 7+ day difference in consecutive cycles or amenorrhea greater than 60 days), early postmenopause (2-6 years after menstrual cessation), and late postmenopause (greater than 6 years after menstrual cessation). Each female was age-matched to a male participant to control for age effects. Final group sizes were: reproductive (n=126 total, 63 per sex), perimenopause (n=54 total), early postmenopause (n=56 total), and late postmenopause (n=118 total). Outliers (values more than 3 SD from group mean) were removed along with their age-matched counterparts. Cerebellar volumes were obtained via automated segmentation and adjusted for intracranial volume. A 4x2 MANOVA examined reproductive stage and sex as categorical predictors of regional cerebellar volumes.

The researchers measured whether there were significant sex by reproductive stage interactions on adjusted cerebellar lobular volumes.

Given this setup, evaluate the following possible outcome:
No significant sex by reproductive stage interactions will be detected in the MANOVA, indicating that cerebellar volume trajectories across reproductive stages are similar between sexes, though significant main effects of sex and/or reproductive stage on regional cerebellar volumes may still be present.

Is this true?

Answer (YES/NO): YES